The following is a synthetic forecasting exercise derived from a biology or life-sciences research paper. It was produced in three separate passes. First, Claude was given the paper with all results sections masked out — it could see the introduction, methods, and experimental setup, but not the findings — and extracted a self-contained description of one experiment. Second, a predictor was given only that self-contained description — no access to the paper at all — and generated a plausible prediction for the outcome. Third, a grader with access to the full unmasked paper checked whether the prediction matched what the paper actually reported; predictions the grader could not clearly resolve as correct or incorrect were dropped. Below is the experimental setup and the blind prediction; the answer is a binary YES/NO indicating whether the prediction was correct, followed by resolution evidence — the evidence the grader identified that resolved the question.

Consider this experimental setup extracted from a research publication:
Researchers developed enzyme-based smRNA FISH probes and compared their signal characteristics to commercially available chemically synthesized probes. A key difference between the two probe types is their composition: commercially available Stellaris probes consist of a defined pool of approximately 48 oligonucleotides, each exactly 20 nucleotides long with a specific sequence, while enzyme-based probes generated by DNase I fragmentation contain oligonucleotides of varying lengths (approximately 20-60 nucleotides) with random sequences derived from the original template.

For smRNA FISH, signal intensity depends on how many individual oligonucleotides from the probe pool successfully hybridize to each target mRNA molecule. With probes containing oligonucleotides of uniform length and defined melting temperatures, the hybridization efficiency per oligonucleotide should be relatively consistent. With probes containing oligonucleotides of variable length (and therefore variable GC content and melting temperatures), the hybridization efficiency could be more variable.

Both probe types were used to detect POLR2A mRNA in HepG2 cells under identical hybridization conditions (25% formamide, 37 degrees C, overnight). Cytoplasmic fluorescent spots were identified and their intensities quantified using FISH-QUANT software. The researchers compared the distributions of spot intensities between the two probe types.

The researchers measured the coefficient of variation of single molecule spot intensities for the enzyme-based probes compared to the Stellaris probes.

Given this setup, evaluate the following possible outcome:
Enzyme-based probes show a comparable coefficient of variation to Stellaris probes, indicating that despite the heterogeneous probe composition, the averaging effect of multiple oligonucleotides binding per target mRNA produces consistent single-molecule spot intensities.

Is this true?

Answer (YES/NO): NO